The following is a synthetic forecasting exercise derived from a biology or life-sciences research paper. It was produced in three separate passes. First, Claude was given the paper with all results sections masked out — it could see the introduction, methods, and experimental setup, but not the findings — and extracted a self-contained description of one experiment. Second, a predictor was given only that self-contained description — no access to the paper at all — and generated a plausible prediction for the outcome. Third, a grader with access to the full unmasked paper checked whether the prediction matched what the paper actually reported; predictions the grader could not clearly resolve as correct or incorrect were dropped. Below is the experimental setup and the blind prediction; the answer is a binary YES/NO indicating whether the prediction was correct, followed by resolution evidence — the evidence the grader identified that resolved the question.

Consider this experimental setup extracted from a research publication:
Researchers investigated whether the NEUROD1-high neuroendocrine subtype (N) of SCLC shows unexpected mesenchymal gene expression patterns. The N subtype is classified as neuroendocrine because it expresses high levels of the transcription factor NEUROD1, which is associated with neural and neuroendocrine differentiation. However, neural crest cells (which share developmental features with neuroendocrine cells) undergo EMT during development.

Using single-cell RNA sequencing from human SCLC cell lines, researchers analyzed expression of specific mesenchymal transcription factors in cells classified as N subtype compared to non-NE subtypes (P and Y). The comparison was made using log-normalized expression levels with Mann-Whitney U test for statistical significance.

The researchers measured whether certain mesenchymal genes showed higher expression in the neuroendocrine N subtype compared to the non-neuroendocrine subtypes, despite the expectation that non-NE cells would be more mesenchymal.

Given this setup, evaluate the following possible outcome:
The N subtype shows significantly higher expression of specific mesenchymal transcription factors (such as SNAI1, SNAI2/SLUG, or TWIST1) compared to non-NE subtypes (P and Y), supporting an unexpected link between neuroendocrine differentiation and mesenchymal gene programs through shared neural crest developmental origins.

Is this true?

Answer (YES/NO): YES